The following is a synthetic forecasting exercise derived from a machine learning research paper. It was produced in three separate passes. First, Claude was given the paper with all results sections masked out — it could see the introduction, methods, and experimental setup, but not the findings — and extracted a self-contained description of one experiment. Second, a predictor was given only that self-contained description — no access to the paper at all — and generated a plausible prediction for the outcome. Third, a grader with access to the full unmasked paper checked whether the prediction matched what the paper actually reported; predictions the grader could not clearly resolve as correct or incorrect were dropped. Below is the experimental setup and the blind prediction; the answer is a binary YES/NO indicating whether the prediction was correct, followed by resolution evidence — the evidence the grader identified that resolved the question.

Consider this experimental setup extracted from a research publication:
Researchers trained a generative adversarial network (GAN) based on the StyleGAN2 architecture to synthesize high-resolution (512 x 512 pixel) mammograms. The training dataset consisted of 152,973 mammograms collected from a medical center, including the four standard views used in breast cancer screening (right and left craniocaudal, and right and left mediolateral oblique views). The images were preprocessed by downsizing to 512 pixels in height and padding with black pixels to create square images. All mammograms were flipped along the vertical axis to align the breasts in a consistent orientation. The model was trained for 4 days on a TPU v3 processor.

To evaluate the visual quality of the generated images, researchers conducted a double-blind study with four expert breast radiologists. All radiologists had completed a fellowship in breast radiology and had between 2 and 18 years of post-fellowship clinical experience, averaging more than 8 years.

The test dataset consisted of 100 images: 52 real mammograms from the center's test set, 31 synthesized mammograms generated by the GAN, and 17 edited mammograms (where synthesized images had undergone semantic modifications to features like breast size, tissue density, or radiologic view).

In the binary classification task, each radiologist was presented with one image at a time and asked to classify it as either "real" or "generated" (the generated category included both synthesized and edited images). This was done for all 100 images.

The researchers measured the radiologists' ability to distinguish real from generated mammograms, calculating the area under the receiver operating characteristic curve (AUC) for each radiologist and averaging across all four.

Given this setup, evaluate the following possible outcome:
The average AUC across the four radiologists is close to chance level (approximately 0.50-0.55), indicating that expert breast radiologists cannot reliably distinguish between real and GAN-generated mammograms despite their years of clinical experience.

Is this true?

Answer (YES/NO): YES